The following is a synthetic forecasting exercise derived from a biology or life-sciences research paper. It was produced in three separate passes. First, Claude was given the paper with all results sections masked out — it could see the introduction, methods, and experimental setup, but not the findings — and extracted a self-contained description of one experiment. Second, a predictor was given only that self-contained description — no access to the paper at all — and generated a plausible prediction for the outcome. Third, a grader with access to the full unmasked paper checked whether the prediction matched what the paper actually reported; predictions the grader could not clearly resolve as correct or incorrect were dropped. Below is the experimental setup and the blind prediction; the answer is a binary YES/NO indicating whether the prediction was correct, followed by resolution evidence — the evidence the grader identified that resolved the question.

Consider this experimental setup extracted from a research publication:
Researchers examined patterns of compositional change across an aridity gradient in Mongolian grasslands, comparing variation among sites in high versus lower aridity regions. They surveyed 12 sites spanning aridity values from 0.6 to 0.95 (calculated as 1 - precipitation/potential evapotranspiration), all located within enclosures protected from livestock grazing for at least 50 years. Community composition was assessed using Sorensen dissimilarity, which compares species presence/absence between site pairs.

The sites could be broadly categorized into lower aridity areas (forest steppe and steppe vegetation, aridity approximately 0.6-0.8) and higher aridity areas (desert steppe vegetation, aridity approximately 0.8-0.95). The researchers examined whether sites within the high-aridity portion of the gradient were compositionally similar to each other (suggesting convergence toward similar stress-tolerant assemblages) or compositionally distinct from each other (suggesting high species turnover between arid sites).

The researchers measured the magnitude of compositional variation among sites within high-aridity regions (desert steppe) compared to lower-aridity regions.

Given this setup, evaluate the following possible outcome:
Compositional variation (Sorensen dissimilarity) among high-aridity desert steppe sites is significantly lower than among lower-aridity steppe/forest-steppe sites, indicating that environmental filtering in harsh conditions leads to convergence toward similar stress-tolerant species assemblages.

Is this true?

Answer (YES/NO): NO